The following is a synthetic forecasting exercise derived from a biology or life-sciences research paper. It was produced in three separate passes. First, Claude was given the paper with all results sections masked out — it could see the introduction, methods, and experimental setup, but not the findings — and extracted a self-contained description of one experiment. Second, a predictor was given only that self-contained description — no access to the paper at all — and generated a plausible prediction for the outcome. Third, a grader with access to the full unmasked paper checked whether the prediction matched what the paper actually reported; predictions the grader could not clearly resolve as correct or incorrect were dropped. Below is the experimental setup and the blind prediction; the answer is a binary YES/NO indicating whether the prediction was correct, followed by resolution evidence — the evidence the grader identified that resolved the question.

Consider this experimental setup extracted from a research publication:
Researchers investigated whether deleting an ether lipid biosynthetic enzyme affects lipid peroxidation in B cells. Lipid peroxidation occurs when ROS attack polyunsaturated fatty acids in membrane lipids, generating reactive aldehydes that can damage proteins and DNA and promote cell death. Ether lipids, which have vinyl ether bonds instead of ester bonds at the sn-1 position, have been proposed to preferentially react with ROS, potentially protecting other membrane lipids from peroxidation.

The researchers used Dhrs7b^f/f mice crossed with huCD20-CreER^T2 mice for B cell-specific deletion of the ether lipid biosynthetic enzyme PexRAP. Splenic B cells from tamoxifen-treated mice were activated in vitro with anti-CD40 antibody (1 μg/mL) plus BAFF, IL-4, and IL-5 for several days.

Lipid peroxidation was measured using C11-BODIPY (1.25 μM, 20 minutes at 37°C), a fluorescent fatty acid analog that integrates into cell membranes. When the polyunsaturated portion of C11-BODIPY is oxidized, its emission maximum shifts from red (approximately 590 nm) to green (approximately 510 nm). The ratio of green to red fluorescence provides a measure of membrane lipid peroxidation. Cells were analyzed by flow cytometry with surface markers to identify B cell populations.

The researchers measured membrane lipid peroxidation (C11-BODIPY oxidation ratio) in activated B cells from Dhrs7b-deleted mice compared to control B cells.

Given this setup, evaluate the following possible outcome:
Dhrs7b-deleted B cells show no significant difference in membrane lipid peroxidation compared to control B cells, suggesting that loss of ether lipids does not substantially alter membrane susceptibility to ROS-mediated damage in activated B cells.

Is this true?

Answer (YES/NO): NO